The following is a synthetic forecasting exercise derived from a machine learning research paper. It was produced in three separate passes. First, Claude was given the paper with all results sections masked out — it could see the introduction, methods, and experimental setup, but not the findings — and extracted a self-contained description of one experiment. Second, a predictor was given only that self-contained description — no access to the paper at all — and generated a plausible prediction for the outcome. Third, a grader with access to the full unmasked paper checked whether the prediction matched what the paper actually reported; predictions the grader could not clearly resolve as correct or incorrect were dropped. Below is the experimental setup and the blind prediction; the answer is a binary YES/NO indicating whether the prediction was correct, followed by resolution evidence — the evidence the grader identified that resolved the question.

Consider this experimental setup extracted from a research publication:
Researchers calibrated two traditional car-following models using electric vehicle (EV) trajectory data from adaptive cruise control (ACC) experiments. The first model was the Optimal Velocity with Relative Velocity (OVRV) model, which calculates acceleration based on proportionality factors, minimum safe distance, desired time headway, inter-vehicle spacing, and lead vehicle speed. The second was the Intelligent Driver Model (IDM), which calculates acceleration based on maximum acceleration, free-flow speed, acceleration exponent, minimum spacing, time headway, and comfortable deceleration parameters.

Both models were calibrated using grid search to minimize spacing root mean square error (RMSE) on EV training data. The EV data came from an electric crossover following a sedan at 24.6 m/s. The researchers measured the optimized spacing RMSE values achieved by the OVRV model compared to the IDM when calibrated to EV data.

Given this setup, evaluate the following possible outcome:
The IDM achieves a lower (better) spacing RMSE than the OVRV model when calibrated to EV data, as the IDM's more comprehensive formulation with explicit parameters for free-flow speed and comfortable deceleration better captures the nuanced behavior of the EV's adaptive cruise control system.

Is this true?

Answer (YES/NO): NO